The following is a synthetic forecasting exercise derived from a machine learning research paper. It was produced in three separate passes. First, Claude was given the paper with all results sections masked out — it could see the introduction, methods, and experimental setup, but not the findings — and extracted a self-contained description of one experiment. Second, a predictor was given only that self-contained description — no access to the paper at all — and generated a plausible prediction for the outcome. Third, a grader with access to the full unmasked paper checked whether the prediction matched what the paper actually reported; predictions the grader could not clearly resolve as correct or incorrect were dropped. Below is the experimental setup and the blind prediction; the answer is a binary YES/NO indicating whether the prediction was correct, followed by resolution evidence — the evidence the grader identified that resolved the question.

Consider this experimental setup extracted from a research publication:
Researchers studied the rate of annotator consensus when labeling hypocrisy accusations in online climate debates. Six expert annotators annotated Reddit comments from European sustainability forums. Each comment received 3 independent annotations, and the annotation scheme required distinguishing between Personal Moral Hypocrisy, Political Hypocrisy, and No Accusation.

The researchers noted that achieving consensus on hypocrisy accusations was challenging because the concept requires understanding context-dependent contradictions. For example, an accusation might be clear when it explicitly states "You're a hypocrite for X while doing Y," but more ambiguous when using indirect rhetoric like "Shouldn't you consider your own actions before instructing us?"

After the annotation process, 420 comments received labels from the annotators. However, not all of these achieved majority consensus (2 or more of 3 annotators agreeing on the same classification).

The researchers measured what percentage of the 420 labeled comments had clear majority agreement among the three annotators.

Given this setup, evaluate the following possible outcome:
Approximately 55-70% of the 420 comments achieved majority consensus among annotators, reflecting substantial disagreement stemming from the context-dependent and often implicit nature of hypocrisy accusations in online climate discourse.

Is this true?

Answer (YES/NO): YES